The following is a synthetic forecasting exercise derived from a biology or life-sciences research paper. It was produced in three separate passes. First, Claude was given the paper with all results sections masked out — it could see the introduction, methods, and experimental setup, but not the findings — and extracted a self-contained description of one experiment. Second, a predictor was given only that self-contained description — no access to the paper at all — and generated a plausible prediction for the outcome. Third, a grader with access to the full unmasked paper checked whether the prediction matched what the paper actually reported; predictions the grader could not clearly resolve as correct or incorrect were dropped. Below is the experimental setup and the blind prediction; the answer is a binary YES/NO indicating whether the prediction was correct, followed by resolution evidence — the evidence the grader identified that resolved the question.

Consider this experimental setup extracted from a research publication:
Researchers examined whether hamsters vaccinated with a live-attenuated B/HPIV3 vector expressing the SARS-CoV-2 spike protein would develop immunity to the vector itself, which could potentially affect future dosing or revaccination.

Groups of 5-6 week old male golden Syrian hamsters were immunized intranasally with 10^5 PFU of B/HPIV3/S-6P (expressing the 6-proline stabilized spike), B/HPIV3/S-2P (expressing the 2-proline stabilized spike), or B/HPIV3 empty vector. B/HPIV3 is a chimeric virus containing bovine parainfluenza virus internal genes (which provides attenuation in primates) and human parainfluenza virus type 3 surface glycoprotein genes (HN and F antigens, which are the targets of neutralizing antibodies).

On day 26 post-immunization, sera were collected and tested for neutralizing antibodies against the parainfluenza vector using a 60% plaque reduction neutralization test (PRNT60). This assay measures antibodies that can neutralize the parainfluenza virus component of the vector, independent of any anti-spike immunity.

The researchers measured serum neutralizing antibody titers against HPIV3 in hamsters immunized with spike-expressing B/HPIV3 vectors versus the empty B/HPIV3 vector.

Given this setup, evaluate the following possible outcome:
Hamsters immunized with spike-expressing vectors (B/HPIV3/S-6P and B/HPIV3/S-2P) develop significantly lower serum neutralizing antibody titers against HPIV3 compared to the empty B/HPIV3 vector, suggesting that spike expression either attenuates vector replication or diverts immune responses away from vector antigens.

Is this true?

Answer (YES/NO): YES